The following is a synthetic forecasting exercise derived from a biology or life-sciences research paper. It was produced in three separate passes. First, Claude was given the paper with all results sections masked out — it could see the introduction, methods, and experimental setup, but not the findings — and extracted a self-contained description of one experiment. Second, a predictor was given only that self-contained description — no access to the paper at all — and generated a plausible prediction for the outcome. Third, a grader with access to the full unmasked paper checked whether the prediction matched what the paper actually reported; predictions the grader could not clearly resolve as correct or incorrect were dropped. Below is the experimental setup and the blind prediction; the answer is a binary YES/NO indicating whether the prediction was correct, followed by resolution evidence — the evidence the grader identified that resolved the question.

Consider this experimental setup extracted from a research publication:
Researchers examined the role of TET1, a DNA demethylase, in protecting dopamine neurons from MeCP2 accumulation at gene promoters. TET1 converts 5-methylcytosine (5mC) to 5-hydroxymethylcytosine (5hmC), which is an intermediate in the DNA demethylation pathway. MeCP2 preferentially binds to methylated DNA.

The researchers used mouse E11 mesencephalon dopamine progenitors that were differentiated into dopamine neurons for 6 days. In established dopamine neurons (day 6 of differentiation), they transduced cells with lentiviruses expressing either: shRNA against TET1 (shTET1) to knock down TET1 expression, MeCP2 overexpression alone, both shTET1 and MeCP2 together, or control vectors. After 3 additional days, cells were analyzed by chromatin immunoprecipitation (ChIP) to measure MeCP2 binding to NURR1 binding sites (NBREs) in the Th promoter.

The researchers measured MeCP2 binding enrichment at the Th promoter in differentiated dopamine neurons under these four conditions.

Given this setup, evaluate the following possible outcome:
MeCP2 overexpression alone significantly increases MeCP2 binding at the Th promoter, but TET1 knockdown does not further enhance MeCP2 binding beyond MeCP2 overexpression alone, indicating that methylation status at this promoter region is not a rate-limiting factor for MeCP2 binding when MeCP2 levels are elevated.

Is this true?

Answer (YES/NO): NO